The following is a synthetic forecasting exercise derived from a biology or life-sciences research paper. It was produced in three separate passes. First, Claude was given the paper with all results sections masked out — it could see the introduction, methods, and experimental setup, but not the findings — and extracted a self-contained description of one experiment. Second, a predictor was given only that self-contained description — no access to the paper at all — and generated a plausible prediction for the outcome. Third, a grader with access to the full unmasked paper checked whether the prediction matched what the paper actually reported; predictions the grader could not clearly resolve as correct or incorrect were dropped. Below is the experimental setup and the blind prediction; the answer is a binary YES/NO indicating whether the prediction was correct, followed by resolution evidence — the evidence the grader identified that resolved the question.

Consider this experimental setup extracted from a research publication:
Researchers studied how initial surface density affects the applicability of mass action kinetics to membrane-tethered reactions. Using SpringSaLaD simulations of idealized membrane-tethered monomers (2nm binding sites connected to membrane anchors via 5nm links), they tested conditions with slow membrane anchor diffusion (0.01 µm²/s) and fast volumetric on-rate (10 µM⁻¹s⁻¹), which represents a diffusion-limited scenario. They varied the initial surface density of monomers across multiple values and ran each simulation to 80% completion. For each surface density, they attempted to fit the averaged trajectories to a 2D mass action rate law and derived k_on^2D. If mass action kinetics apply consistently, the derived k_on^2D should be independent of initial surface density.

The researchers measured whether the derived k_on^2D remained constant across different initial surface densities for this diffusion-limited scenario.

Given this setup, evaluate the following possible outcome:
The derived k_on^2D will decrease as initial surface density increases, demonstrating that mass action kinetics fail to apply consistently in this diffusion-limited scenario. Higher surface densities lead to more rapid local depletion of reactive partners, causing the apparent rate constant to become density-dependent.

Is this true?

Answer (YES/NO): NO